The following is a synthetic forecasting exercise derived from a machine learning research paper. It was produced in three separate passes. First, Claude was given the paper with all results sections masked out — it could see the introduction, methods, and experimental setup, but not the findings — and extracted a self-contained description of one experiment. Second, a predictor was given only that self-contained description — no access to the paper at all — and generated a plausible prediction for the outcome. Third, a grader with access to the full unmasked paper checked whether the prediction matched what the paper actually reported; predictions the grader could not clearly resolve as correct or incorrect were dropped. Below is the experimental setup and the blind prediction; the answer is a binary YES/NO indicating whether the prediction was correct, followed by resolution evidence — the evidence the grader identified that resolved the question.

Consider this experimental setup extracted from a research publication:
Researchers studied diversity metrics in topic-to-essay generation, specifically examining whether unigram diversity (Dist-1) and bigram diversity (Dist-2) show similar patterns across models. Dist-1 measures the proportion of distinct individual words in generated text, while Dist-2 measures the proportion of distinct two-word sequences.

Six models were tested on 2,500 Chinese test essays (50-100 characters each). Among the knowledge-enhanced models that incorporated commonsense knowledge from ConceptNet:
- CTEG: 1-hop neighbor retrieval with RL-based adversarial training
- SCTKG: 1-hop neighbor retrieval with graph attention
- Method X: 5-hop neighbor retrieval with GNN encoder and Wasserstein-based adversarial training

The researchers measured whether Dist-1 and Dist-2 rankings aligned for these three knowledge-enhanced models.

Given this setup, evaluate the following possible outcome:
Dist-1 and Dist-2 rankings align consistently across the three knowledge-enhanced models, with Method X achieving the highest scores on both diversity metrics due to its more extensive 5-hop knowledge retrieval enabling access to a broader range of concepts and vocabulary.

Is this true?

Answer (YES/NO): NO